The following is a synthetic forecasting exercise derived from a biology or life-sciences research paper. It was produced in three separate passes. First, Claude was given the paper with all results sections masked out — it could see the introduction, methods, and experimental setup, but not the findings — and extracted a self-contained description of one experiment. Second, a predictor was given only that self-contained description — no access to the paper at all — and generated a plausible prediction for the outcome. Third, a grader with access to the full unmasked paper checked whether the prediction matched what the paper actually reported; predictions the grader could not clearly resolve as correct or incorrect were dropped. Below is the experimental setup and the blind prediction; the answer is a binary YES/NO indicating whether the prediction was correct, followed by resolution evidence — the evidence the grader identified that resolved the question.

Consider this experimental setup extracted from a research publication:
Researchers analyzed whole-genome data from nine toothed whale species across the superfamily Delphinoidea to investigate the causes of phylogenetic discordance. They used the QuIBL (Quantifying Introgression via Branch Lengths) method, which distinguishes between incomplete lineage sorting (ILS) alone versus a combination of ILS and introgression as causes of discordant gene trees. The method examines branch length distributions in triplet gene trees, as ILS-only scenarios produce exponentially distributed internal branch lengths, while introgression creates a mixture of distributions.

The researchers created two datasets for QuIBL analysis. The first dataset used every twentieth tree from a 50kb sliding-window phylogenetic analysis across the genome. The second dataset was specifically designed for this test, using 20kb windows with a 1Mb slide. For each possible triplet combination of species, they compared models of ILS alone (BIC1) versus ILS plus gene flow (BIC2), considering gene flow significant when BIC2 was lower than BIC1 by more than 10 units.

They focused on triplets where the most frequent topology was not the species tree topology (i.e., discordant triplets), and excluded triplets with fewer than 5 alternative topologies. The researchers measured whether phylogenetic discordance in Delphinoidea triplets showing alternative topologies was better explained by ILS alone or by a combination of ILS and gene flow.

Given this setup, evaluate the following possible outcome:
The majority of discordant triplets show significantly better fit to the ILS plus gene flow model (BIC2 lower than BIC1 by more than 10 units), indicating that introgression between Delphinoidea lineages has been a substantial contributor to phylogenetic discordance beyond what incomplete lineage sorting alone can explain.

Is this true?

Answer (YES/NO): YES